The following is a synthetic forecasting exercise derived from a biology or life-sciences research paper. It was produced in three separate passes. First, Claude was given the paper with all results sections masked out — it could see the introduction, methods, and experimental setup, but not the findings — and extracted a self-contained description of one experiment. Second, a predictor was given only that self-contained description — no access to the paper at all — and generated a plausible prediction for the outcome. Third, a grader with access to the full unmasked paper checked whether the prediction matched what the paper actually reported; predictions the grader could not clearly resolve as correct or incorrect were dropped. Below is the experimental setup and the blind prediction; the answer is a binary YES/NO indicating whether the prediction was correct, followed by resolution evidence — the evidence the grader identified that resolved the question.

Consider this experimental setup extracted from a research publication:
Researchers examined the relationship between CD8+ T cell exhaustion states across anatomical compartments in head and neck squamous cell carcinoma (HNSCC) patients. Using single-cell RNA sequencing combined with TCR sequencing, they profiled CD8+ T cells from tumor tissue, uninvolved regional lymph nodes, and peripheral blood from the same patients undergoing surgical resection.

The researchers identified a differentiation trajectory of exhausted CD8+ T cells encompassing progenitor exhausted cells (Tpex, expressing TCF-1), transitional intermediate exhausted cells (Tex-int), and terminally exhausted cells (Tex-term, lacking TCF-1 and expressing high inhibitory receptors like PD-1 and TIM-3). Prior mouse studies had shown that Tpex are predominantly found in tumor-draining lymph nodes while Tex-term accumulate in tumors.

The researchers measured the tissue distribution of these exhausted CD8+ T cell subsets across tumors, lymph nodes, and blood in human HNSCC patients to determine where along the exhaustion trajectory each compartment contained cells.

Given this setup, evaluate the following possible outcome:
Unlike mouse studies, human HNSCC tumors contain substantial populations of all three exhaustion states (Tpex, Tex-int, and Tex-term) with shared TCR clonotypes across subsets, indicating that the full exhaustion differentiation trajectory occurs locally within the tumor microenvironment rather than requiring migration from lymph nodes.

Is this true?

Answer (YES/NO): NO